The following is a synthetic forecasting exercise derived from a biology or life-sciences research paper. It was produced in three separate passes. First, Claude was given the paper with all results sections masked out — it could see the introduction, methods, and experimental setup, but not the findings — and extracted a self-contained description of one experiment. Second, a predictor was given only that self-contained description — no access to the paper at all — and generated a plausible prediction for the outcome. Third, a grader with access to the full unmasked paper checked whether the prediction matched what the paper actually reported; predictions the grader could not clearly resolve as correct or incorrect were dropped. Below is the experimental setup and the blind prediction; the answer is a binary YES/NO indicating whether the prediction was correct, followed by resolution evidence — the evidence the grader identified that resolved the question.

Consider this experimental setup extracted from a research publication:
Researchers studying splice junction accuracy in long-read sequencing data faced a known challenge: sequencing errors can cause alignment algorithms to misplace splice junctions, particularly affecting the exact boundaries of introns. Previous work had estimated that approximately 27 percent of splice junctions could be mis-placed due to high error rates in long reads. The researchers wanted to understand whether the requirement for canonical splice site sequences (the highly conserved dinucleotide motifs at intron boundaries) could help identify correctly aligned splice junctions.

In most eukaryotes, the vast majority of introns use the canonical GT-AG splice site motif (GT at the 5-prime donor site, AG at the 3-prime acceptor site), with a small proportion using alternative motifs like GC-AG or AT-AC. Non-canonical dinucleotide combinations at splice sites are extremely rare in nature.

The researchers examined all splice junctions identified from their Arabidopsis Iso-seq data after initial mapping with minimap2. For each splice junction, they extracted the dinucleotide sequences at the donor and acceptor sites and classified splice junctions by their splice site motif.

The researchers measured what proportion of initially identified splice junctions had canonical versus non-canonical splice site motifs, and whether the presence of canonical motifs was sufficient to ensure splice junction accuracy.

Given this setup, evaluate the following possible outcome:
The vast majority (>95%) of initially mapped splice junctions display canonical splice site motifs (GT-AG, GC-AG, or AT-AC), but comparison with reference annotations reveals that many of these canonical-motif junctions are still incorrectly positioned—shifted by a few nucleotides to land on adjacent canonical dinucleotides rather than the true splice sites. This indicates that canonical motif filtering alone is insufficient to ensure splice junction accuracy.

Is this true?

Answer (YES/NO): NO